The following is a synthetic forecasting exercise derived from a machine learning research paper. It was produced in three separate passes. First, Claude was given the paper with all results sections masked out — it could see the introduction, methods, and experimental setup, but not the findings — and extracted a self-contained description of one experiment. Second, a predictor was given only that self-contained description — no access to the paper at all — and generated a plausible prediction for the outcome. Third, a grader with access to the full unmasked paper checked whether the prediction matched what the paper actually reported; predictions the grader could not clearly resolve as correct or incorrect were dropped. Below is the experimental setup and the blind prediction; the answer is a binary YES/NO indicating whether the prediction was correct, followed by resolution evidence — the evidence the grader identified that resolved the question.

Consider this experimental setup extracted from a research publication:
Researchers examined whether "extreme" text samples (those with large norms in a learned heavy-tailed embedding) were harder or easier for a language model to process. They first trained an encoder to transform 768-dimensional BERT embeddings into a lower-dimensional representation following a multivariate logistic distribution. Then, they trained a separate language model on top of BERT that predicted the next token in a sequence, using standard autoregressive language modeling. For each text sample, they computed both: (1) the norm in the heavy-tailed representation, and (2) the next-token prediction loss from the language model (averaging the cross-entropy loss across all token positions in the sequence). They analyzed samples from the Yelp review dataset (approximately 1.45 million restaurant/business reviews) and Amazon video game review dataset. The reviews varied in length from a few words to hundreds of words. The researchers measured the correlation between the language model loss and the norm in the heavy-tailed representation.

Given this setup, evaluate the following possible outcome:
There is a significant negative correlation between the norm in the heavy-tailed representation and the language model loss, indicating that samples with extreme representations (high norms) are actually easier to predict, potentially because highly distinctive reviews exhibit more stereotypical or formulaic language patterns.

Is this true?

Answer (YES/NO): NO